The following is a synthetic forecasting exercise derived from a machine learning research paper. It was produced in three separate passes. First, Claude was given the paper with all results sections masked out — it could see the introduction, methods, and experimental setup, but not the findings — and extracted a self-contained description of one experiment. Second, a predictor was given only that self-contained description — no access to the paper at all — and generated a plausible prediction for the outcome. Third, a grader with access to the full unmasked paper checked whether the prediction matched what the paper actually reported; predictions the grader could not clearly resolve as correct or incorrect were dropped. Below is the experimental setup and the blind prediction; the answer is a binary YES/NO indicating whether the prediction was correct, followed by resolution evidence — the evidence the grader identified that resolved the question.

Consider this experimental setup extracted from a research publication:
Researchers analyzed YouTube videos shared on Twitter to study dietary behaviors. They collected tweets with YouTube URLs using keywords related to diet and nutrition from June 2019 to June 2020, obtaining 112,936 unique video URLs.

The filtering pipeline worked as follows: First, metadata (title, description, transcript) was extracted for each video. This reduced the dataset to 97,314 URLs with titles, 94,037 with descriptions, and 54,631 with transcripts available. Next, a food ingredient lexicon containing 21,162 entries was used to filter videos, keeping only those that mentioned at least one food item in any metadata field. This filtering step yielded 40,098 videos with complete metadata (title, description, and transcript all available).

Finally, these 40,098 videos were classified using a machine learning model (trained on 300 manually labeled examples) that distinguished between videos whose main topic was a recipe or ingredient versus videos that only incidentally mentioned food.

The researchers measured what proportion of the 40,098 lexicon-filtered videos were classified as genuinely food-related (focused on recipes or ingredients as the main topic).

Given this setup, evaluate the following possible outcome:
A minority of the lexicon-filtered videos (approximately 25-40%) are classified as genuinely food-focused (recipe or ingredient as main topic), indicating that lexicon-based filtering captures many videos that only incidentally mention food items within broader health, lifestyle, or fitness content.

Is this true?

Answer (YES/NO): NO